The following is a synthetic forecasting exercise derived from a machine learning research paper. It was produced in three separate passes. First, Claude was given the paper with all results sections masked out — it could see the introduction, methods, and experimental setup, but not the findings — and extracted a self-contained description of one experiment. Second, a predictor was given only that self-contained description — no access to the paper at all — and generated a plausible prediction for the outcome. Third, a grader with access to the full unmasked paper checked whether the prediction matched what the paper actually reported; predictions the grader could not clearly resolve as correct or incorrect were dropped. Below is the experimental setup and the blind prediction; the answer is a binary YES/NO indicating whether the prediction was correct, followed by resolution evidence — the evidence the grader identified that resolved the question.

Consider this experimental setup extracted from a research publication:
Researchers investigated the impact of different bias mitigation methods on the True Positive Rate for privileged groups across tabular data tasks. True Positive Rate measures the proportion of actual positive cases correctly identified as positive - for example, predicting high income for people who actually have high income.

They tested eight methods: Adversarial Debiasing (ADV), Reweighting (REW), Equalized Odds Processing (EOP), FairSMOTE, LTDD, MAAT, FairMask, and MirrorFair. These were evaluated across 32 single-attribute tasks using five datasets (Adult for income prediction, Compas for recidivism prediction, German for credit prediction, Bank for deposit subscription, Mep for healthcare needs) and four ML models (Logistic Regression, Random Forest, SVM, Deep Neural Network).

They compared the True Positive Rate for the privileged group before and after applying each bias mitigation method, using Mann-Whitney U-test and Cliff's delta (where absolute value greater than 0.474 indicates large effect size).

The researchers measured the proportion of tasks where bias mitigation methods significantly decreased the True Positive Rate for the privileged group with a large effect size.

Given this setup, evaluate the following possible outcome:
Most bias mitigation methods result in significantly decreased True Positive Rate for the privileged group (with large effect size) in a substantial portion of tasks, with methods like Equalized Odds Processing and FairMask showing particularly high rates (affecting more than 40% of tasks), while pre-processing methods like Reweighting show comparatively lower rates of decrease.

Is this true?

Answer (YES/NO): NO